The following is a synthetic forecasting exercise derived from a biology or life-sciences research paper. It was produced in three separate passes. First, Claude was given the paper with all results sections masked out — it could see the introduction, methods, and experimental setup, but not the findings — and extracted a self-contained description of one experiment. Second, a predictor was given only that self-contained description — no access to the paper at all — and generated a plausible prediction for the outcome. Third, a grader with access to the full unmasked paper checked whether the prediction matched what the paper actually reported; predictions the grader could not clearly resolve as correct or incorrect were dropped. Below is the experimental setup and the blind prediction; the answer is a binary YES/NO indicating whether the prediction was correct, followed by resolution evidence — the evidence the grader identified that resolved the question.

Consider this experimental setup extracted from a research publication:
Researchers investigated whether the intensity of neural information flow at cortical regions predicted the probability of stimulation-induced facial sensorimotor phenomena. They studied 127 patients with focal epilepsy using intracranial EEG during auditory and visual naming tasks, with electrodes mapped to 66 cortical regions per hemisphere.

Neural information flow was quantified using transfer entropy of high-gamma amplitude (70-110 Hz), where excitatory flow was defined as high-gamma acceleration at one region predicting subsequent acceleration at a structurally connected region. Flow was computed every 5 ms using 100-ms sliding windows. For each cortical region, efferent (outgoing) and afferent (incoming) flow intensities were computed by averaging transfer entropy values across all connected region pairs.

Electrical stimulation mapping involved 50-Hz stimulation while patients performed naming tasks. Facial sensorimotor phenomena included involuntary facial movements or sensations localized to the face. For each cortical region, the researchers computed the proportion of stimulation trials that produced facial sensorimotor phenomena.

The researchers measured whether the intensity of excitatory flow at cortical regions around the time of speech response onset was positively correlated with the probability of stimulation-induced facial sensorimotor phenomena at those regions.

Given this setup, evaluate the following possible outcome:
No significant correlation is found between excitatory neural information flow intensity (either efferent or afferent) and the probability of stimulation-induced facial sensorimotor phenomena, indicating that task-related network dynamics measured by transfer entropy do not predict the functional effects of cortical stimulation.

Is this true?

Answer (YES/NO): NO